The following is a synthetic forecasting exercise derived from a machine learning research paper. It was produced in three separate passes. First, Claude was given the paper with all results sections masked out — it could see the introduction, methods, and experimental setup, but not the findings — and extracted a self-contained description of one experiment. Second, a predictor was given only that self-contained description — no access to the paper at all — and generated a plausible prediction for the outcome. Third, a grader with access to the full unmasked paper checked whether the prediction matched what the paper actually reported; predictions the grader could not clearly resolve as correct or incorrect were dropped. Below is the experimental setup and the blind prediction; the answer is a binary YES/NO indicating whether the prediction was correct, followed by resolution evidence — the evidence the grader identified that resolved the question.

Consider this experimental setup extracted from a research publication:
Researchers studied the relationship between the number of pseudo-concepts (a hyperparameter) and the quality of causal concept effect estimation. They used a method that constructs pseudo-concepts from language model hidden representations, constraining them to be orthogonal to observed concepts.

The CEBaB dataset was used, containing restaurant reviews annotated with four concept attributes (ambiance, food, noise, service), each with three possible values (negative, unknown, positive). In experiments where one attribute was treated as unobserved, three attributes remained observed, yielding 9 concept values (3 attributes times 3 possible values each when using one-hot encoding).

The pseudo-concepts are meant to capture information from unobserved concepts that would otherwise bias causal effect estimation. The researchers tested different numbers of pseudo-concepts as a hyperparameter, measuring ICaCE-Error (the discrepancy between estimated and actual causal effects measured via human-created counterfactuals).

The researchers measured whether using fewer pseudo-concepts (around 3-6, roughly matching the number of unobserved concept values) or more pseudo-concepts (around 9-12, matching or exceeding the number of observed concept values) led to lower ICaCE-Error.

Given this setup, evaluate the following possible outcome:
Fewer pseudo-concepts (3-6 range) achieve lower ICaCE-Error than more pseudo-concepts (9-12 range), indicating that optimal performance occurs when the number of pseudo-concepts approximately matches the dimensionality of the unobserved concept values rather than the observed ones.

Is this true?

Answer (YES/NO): NO